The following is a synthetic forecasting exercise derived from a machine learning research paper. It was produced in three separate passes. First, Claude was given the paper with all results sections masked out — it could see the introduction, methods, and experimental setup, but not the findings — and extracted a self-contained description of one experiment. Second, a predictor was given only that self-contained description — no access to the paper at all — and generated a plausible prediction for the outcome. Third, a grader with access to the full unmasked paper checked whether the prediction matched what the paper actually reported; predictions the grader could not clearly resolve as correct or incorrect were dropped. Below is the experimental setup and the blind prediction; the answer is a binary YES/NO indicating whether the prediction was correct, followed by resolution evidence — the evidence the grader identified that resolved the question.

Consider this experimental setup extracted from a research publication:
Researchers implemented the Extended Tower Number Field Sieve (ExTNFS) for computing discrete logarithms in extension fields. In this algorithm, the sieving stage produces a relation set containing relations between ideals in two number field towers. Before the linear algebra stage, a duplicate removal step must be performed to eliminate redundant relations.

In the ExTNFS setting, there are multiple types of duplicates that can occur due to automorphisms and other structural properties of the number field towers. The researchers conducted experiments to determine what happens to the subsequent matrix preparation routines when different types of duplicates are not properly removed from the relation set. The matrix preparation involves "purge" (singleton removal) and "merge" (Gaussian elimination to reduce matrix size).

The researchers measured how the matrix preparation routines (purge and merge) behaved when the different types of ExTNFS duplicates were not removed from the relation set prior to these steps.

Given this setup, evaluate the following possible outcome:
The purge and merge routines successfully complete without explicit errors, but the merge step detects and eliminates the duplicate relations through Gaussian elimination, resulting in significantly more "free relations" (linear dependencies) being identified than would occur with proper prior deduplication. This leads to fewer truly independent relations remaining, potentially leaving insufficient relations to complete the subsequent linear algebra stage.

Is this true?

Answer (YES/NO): NO